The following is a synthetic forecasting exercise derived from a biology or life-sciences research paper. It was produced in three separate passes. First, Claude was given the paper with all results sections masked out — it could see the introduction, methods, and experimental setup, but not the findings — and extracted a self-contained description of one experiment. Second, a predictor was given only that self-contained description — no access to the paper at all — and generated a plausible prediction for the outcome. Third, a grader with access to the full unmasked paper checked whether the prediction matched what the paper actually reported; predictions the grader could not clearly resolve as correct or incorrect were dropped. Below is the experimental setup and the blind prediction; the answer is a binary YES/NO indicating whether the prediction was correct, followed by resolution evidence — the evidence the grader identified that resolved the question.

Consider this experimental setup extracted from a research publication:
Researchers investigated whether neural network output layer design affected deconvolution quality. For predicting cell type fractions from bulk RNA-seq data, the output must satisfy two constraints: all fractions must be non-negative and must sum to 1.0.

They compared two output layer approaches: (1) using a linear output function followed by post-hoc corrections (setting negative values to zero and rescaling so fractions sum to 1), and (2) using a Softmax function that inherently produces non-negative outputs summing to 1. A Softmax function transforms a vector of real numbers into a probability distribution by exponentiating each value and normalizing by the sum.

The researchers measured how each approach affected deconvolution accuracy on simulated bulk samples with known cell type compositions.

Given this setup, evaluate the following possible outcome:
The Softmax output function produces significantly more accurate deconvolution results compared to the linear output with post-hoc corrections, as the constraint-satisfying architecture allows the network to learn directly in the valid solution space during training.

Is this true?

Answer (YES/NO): NO